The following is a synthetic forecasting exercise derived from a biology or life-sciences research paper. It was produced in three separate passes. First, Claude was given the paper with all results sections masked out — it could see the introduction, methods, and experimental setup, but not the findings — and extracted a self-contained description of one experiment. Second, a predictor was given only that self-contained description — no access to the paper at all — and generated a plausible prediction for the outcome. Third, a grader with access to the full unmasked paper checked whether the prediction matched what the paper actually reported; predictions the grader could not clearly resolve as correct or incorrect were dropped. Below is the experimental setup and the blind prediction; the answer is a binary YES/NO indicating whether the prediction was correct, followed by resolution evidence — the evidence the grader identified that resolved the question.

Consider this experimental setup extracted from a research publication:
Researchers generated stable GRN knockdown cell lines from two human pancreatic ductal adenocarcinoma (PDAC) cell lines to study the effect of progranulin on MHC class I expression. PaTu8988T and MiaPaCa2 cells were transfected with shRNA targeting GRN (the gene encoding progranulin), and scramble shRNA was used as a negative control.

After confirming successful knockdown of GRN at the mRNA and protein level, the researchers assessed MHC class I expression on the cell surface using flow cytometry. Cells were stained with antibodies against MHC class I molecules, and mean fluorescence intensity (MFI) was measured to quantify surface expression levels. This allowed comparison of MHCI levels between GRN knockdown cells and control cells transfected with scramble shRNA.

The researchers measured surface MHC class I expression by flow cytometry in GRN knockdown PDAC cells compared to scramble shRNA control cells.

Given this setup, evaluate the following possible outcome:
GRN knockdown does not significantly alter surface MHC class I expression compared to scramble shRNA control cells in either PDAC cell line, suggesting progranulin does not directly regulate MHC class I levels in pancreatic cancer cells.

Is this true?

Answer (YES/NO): NO